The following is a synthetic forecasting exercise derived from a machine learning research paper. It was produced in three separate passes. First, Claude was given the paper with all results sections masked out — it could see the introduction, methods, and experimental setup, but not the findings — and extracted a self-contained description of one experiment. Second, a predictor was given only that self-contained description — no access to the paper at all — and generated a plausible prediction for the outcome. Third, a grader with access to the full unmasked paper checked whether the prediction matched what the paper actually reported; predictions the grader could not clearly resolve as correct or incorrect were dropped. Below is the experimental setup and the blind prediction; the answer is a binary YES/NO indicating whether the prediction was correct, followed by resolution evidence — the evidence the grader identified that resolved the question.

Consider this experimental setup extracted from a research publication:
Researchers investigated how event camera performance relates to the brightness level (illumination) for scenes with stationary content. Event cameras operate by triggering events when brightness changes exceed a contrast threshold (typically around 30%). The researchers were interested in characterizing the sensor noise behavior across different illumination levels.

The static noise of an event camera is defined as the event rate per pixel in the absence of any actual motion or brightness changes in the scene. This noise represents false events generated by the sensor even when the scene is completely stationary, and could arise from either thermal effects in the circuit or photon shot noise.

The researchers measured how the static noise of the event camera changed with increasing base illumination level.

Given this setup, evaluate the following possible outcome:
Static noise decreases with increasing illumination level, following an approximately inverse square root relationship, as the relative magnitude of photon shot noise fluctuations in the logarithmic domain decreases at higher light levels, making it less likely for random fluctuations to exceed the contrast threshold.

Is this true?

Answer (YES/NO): NO